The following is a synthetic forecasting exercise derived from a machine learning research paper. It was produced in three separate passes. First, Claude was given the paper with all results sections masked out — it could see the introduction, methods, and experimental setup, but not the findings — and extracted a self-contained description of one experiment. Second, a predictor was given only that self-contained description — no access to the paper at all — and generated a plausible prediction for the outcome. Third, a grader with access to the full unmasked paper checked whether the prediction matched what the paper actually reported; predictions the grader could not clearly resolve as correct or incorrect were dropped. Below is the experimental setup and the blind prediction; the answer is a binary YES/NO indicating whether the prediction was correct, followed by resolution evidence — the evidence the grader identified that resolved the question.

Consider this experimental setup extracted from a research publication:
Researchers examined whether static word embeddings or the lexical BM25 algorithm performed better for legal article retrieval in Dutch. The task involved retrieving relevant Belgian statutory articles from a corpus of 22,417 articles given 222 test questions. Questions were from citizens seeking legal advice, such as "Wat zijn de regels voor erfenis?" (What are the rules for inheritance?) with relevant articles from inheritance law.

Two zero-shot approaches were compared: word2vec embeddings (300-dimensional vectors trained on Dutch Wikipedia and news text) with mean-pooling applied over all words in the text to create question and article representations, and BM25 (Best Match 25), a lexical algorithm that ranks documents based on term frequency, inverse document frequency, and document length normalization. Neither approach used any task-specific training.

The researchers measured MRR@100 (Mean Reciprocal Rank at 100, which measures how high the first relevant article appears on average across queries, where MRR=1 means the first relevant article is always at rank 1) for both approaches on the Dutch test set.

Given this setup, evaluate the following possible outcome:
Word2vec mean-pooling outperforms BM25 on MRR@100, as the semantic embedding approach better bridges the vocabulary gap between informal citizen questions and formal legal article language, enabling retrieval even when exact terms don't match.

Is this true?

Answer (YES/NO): NO